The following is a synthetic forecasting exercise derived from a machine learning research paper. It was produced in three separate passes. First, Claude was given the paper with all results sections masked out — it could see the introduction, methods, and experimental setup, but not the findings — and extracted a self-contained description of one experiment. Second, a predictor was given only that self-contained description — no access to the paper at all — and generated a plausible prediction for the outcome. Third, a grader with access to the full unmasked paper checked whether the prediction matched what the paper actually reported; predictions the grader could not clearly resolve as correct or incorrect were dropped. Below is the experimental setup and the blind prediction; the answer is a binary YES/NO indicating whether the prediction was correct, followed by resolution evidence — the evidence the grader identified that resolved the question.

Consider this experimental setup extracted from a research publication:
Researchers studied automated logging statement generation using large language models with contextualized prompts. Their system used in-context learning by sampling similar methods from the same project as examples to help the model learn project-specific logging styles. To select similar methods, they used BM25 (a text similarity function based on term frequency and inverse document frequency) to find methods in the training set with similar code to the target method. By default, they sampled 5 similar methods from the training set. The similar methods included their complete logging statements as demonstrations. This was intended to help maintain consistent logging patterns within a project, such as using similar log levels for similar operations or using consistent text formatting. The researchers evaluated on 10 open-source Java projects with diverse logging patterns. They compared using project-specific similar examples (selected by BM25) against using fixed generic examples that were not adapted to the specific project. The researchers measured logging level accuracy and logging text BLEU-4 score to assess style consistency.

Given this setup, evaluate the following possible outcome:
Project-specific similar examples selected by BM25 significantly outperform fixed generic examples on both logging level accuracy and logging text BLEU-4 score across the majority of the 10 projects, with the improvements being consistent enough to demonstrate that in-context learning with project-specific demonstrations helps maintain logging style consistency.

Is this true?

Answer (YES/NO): YES